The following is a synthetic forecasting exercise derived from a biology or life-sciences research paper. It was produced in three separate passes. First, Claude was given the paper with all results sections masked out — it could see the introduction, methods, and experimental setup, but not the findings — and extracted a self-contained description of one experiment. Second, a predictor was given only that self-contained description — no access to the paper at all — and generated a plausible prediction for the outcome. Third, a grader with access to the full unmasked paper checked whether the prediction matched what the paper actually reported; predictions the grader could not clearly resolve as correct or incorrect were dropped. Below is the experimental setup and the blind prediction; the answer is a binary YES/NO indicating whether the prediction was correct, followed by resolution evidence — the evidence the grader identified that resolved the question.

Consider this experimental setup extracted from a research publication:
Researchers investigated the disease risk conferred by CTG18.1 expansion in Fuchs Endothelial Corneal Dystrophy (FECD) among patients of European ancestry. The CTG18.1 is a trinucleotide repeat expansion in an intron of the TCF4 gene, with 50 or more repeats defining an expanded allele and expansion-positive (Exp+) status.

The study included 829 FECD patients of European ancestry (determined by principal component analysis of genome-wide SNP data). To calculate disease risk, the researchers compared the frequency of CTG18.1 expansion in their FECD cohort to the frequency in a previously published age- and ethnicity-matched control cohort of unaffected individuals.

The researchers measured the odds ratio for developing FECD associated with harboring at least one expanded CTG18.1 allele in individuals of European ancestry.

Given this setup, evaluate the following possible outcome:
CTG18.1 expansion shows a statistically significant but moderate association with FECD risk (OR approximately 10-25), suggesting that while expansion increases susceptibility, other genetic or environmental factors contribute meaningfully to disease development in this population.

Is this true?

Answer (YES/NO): NO